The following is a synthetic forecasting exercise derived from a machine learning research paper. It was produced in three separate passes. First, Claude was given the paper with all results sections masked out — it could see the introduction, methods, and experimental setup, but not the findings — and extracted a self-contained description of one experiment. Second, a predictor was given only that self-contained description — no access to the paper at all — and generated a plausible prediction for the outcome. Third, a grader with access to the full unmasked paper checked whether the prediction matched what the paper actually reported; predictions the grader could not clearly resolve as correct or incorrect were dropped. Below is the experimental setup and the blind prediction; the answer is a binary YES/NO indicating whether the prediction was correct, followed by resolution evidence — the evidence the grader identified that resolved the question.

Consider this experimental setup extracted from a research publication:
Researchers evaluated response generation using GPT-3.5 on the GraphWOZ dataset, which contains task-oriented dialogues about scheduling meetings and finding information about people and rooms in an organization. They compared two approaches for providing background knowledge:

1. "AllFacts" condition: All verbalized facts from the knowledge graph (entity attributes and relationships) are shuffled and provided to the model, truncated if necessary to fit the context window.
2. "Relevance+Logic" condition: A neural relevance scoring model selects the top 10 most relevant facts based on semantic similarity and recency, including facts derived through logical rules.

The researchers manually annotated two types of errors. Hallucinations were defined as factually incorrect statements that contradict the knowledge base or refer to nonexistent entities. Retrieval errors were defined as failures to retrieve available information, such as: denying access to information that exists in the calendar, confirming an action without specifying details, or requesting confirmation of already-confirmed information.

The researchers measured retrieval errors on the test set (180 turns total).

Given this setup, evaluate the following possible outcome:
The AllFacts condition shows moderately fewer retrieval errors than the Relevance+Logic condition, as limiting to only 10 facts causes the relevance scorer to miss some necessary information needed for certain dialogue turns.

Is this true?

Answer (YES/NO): NO